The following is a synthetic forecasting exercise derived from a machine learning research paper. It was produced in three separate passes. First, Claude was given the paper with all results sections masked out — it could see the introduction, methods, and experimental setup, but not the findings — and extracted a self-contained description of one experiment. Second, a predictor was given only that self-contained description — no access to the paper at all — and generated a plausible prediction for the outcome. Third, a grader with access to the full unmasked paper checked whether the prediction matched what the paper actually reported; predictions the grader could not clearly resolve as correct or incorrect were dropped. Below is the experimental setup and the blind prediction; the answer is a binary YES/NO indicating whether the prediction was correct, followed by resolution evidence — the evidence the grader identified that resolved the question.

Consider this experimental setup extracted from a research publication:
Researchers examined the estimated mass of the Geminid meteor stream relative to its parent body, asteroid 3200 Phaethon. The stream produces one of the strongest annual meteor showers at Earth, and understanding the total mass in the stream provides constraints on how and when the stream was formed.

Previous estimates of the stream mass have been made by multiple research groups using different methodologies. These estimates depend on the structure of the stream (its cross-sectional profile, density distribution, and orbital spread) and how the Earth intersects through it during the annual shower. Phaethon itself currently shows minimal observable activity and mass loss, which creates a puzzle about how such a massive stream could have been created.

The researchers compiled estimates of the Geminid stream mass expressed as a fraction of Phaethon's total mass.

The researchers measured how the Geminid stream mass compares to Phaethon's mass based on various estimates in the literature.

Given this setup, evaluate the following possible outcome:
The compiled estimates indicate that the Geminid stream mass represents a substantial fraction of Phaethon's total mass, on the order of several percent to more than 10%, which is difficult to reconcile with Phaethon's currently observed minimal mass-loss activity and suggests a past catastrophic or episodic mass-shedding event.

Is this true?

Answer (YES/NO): NO